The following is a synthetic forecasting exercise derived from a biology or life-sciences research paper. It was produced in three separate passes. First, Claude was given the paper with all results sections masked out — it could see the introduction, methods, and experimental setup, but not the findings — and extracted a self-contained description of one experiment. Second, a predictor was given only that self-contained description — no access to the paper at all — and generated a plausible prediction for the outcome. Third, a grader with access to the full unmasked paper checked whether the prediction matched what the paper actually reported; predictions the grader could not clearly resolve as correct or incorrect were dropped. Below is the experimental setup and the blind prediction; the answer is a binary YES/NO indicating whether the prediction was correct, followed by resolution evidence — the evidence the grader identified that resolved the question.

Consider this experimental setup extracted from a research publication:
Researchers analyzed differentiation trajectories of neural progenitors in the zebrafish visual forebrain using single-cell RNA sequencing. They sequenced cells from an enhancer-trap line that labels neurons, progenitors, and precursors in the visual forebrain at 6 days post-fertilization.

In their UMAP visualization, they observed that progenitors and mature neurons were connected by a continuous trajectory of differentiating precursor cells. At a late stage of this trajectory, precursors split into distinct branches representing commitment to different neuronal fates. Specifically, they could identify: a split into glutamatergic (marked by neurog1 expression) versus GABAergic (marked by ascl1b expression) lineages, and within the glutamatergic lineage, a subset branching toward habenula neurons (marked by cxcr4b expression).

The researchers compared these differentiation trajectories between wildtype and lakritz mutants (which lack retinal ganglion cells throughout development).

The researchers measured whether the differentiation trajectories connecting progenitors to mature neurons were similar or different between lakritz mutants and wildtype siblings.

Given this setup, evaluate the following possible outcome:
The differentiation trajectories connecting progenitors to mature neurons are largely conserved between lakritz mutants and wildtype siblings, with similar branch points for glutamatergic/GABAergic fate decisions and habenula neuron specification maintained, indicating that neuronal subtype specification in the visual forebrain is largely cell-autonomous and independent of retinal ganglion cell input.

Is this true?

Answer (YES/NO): YES